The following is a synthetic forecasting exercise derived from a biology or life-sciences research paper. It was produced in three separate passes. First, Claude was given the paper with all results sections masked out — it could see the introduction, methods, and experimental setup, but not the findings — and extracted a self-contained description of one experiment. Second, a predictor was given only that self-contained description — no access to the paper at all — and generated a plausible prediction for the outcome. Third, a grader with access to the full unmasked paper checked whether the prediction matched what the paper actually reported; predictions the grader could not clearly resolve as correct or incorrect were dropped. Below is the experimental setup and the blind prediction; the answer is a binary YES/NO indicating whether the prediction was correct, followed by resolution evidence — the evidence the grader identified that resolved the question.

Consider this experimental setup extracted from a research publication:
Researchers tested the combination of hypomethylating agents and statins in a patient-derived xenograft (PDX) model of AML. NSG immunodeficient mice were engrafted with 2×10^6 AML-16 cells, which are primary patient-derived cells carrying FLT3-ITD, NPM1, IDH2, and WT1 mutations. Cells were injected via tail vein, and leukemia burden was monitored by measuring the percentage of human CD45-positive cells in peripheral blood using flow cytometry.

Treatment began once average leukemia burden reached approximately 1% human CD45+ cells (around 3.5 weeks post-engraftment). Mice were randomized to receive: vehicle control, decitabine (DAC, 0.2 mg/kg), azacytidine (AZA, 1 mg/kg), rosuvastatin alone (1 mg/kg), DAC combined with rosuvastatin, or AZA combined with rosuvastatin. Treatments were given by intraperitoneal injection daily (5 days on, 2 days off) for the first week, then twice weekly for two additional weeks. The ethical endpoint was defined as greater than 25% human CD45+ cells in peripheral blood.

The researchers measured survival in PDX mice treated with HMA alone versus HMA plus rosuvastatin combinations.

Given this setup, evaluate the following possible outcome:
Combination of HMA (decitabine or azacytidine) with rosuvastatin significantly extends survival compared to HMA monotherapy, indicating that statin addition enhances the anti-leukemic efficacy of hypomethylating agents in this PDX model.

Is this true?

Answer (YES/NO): NO